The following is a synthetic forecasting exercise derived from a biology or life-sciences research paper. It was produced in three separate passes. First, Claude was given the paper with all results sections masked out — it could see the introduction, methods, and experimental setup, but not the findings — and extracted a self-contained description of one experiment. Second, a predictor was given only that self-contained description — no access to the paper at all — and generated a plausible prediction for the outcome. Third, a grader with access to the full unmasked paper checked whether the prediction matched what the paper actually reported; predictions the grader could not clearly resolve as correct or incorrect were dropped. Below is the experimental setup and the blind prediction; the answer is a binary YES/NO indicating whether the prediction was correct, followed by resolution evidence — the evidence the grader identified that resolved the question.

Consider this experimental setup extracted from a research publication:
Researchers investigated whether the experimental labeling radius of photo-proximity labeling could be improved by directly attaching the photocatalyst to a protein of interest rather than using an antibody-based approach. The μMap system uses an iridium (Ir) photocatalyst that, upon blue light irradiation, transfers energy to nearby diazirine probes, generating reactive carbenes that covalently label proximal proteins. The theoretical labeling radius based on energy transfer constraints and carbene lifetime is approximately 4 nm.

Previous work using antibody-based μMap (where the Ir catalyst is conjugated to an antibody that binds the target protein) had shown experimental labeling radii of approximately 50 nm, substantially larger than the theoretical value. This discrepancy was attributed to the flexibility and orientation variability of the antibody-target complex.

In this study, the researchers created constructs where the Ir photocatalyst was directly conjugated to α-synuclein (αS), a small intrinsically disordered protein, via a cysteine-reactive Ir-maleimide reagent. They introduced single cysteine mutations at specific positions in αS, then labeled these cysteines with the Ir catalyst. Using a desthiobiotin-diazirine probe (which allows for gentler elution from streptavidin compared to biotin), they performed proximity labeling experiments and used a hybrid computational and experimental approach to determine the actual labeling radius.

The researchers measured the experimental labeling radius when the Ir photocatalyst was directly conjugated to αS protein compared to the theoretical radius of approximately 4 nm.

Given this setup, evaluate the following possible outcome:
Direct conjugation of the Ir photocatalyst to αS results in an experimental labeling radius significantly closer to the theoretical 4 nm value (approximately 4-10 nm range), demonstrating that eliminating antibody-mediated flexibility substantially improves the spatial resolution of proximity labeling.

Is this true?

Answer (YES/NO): NO